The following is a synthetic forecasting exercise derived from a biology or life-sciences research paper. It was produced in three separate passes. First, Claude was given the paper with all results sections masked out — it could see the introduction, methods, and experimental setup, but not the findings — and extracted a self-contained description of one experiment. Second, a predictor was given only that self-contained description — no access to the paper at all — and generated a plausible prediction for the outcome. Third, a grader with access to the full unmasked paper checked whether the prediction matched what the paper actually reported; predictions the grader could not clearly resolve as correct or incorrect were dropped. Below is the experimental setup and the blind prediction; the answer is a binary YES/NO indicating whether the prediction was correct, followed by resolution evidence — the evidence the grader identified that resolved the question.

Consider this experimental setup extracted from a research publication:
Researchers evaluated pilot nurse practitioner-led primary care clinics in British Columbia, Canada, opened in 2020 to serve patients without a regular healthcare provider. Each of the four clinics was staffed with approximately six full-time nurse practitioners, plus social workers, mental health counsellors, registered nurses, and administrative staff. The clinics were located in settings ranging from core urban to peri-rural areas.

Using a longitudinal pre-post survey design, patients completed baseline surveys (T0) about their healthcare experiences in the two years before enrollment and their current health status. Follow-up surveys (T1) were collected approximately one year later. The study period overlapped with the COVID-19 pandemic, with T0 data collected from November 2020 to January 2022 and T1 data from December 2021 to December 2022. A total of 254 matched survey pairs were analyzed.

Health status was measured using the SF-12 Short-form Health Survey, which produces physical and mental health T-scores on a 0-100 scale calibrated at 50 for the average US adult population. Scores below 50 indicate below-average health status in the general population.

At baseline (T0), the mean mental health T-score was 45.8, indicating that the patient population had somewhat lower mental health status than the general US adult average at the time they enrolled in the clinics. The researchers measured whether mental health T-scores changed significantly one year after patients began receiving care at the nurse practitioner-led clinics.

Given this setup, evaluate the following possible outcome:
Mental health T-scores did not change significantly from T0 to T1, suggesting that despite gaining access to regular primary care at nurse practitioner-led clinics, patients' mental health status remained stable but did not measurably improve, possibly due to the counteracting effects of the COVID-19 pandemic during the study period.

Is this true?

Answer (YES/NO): YES